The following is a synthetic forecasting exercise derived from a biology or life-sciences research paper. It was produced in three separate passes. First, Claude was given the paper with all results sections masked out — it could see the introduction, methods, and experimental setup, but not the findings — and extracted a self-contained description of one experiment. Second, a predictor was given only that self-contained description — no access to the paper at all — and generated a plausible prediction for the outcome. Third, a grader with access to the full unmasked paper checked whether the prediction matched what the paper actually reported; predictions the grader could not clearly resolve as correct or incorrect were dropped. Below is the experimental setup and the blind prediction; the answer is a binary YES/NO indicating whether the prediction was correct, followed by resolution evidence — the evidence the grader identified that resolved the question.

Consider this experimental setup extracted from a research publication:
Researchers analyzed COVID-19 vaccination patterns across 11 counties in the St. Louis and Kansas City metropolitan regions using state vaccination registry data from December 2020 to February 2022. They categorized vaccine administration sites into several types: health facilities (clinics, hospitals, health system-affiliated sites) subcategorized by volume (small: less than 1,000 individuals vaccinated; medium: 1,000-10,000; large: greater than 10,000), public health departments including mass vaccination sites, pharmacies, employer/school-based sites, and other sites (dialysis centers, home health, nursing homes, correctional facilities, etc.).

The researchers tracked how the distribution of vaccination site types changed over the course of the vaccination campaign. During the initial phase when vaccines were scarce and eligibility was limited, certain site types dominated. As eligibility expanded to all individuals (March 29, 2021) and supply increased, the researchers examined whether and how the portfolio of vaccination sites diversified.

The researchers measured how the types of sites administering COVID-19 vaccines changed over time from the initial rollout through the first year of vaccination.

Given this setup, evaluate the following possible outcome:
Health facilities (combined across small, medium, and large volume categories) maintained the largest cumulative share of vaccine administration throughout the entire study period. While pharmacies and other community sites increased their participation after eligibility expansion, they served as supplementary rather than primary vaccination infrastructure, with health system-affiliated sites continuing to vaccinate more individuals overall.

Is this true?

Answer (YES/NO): NO